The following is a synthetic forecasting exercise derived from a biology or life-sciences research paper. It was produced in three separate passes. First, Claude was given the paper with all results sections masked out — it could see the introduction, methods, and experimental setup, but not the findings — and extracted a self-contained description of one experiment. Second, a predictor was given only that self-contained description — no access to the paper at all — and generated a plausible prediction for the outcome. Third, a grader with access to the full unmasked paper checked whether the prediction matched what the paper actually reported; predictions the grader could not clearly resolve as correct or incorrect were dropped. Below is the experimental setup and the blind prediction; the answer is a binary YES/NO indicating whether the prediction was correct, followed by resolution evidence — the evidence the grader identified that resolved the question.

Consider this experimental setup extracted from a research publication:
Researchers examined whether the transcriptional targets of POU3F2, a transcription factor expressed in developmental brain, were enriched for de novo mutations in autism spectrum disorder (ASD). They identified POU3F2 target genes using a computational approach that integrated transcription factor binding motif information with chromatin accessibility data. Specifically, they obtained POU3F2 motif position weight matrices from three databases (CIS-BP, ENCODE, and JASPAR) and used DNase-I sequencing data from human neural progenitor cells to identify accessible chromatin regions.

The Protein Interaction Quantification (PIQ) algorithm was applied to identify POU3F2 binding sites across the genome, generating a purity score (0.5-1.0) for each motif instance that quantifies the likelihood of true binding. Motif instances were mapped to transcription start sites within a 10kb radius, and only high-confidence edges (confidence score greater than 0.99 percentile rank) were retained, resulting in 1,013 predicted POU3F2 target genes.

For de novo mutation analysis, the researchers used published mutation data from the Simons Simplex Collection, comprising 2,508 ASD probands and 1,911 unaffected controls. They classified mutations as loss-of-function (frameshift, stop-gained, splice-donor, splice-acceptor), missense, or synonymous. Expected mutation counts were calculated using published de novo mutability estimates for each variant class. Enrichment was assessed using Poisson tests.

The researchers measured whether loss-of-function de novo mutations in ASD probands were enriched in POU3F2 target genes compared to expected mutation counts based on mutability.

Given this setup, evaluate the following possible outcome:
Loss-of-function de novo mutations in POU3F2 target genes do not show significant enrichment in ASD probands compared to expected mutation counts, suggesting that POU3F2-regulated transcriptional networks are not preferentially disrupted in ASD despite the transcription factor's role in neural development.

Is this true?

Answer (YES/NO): NO